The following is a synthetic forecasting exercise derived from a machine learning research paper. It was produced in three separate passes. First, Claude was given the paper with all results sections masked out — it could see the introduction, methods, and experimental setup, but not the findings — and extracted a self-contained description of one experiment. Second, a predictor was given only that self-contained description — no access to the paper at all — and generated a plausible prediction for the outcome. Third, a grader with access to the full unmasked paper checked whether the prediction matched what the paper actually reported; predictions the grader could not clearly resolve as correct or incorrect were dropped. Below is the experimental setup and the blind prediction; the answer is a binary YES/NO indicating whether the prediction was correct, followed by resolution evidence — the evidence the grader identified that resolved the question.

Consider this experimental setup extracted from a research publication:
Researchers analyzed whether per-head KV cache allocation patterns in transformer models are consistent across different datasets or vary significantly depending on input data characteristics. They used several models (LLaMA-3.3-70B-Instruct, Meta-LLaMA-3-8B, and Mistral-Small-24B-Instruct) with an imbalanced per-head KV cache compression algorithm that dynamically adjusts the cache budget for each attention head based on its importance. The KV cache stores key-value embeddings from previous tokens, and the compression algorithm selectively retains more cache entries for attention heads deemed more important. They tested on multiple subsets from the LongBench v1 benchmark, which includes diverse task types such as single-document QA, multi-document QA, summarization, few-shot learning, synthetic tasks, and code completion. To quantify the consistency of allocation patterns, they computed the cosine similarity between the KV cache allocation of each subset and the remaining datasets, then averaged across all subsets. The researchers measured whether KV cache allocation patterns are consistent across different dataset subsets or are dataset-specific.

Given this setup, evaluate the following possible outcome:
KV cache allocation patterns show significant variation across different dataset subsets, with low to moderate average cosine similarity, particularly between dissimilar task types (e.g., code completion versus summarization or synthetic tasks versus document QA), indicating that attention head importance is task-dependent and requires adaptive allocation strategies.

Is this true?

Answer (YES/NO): NO